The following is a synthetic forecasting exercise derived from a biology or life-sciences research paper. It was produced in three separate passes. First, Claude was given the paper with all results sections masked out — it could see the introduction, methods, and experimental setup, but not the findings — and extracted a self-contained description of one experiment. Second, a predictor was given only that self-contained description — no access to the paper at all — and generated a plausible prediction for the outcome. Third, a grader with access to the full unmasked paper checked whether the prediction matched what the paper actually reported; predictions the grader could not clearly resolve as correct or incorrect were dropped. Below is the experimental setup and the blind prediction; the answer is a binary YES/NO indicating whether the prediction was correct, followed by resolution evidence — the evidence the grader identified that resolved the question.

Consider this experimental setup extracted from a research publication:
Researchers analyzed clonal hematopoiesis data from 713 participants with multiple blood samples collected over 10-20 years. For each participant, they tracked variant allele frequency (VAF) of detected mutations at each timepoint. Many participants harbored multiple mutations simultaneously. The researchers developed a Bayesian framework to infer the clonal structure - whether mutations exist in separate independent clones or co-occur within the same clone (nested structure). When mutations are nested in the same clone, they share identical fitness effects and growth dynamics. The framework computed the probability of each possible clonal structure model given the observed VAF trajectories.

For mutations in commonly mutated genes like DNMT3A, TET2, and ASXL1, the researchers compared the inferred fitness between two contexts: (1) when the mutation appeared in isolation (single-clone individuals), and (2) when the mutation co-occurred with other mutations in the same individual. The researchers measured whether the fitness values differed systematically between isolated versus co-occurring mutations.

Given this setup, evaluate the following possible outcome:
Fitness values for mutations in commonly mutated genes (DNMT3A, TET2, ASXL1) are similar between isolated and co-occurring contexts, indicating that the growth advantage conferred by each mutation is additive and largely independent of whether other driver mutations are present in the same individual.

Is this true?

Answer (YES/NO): NO